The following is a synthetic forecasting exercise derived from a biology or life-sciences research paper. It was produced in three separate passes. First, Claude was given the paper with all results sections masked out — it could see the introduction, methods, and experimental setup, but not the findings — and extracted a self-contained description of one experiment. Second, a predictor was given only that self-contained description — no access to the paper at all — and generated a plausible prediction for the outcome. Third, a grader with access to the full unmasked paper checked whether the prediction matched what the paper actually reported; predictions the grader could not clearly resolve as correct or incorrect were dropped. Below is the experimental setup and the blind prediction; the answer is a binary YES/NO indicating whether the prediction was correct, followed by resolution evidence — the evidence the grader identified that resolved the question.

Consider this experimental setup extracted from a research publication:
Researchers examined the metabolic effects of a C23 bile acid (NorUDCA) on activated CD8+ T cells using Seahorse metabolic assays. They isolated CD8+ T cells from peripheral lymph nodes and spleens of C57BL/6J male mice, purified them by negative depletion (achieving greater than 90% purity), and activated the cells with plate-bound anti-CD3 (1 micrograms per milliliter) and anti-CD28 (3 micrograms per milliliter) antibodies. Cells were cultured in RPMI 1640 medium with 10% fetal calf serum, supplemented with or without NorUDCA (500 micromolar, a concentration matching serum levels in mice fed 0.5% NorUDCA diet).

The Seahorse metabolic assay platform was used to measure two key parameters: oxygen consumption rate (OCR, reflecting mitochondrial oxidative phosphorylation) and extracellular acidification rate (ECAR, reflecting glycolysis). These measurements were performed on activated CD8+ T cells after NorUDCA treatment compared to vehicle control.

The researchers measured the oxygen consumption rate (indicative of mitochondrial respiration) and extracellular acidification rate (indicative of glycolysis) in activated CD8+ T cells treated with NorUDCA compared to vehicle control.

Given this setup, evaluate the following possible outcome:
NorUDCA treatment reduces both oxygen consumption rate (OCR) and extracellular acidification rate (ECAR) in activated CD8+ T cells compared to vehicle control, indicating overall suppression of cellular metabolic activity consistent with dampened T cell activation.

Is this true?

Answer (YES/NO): NO